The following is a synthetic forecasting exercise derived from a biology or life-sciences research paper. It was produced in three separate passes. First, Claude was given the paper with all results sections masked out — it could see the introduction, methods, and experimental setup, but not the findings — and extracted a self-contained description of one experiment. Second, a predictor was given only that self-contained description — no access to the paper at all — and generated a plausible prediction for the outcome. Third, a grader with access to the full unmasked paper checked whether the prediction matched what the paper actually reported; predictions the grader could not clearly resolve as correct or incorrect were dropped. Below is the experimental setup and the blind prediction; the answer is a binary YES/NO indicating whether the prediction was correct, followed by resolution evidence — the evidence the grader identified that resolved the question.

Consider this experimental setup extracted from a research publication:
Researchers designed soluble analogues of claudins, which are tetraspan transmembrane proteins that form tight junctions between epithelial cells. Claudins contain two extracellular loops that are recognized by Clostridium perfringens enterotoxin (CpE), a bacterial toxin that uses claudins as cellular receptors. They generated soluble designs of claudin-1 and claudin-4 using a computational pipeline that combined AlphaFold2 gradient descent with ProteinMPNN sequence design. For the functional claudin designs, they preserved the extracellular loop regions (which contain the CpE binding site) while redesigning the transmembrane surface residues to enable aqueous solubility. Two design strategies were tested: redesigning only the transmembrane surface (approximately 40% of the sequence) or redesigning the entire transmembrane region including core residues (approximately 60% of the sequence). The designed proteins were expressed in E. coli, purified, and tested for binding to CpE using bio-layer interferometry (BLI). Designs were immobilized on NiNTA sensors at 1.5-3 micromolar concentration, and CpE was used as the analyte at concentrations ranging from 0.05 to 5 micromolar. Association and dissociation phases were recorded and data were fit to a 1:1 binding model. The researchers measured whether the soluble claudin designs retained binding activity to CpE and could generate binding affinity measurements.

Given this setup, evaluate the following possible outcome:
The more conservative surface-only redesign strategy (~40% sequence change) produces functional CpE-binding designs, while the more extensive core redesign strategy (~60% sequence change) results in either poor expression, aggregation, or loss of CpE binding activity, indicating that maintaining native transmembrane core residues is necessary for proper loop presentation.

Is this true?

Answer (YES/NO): NO